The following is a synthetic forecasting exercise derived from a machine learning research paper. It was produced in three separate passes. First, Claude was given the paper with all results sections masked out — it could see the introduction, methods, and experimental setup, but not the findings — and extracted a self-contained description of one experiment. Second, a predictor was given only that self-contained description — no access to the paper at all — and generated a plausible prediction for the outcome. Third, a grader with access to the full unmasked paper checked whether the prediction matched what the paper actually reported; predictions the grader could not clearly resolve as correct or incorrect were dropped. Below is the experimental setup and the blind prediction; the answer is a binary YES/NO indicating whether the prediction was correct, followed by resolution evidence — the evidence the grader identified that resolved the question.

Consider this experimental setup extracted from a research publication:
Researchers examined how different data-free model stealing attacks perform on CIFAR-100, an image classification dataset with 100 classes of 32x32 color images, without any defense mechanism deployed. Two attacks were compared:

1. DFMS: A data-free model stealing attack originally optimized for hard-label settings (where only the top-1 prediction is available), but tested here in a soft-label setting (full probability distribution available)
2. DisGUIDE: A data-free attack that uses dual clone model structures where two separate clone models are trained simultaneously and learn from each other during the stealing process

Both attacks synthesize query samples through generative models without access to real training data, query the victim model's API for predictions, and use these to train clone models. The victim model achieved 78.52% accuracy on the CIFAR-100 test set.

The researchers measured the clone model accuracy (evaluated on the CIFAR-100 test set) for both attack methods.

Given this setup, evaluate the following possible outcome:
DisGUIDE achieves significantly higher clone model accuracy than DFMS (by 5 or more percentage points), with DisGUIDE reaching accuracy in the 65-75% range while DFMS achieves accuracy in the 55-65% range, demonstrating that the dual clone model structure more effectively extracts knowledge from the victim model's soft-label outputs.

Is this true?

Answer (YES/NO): NO